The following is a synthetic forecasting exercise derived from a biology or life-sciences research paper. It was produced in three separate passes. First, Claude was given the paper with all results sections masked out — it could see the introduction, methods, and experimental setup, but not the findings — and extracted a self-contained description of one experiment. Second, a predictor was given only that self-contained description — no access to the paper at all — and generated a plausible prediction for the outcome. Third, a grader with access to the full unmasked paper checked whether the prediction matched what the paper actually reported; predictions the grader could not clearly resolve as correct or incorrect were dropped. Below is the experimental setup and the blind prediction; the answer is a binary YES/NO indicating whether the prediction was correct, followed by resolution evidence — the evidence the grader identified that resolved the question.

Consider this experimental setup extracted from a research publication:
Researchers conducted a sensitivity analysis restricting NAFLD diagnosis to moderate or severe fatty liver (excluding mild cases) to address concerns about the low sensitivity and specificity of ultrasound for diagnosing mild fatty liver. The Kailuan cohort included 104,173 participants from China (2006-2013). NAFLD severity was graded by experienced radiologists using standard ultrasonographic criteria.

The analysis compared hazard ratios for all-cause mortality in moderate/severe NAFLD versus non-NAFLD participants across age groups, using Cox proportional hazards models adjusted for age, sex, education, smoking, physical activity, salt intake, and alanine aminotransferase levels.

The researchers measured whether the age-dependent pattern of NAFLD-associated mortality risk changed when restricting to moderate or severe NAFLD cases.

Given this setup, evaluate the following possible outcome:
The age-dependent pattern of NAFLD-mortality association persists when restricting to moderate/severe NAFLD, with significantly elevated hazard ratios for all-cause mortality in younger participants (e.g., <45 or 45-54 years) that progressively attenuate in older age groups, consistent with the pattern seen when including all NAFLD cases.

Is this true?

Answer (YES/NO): YES